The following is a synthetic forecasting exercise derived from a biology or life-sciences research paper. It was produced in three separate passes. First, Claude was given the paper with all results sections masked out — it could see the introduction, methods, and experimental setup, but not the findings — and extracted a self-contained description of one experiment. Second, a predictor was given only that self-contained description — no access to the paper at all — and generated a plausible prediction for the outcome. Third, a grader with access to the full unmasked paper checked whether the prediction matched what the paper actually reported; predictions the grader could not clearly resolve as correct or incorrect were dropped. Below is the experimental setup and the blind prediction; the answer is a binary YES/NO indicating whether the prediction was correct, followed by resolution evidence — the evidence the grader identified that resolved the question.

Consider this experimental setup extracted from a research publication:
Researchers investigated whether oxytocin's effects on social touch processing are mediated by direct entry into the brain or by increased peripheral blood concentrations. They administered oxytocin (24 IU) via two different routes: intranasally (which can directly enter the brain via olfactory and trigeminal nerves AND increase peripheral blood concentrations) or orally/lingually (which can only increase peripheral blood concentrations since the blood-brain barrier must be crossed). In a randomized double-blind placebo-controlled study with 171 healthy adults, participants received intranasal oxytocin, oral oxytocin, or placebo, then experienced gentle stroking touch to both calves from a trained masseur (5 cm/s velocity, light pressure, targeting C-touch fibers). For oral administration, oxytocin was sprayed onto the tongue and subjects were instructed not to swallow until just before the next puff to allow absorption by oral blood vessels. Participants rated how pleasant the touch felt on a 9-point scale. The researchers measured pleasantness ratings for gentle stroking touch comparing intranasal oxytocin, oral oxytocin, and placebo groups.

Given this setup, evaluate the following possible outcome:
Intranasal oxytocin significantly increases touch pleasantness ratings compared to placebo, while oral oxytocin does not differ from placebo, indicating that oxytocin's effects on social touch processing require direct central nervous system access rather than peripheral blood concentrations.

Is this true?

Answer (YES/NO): NO